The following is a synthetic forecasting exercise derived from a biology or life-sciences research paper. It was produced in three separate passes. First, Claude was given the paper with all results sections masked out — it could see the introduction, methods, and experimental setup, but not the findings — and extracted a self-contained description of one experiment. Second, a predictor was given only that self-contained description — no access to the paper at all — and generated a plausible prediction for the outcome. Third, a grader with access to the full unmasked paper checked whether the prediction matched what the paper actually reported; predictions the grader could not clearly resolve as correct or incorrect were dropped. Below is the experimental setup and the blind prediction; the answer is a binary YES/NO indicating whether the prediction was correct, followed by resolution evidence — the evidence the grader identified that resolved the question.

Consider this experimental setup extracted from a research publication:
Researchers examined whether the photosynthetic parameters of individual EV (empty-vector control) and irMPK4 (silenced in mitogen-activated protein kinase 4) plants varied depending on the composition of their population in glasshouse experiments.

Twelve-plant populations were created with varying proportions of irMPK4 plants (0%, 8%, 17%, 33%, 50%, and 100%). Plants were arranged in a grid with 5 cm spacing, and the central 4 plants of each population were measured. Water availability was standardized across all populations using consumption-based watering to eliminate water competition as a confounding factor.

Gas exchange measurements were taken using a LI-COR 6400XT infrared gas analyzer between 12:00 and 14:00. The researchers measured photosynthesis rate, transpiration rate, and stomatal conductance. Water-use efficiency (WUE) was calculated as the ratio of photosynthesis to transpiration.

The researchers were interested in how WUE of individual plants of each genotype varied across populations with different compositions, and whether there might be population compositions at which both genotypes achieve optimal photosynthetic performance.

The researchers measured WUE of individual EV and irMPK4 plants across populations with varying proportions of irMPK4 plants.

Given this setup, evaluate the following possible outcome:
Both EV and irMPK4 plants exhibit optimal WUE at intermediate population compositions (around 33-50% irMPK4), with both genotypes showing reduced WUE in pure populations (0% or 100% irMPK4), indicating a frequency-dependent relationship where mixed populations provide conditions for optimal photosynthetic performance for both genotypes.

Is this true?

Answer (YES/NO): NO